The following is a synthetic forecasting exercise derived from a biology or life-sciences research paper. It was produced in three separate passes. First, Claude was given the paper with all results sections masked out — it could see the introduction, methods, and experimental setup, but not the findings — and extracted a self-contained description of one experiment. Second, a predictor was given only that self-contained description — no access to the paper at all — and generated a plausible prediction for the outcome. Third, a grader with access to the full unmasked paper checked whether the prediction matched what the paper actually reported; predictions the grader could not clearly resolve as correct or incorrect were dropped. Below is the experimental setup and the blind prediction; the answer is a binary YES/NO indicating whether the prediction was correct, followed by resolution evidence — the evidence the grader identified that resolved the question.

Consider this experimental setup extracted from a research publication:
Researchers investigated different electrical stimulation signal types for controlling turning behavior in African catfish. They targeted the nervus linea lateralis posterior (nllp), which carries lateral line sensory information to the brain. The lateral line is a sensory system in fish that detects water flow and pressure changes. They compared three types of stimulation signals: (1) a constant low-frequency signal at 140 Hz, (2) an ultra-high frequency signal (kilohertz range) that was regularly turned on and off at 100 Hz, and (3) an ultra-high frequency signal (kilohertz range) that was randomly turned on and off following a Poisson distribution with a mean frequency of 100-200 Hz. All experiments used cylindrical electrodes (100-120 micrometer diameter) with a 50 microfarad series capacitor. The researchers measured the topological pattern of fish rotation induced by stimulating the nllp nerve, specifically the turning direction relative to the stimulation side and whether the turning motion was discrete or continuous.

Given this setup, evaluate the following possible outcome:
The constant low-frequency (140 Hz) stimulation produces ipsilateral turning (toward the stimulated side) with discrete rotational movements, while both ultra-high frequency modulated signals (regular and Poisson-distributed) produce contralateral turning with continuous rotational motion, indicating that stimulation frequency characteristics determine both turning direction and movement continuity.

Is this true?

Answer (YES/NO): NO